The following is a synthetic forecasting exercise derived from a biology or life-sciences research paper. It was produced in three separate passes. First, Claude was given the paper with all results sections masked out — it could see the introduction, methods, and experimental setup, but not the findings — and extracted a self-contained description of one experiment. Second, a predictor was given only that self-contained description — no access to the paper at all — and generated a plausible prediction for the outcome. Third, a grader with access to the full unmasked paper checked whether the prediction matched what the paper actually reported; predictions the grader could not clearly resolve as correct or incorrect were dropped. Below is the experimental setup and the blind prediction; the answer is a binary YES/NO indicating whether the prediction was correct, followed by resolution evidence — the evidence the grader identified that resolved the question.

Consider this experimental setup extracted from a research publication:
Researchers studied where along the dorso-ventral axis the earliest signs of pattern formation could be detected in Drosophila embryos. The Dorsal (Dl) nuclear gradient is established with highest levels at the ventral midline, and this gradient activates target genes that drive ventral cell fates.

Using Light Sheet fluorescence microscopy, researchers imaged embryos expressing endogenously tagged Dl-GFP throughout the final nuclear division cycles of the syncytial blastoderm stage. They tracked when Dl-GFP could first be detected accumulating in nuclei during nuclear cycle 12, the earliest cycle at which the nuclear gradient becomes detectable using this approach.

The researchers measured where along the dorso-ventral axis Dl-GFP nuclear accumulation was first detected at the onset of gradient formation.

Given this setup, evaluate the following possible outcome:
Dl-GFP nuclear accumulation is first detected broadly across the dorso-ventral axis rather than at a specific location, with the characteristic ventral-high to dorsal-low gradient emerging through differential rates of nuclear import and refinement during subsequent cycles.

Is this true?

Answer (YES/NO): NO